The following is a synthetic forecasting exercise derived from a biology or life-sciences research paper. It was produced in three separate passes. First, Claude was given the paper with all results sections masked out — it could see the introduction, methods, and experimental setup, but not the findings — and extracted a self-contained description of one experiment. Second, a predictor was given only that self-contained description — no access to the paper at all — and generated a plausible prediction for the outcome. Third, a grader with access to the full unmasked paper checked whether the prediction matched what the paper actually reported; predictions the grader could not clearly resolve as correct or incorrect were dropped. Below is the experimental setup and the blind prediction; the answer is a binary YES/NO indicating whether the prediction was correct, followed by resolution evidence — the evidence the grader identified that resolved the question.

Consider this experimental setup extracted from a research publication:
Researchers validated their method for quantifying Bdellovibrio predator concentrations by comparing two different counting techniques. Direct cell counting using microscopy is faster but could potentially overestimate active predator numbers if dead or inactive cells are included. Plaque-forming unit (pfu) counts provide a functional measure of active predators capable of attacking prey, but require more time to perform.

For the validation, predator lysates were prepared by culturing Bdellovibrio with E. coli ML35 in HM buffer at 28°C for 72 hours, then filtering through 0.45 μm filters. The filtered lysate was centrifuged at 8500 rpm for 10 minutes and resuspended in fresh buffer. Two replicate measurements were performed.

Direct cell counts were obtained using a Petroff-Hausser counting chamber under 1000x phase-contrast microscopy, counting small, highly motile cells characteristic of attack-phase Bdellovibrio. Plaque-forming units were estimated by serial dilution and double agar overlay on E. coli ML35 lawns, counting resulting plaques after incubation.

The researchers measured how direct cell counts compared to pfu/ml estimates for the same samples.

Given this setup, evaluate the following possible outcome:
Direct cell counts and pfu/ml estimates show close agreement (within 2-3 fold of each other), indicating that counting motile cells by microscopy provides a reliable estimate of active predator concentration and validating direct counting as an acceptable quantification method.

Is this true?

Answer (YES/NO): YES